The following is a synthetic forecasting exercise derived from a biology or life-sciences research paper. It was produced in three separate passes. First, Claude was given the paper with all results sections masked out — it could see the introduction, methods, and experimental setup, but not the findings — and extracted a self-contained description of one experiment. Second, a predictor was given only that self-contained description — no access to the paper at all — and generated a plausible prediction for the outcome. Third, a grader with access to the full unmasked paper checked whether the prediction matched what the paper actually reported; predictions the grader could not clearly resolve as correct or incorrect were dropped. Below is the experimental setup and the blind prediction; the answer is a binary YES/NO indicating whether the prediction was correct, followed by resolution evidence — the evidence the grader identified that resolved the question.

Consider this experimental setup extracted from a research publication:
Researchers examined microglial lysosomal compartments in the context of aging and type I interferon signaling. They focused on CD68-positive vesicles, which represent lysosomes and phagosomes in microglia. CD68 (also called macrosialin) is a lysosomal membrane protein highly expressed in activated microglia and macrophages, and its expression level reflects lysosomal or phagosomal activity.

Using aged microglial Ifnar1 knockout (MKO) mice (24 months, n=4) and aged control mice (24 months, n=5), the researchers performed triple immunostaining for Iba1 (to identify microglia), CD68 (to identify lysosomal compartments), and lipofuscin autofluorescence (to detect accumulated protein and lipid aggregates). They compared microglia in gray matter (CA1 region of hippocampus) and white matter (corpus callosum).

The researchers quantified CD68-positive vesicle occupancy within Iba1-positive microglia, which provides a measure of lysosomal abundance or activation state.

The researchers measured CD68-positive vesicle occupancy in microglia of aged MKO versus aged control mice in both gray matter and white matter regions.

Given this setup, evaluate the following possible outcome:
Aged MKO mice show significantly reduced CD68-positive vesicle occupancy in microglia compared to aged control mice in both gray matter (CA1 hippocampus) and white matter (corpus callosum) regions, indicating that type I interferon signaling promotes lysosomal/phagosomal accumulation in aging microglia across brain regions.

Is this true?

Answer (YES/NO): NO